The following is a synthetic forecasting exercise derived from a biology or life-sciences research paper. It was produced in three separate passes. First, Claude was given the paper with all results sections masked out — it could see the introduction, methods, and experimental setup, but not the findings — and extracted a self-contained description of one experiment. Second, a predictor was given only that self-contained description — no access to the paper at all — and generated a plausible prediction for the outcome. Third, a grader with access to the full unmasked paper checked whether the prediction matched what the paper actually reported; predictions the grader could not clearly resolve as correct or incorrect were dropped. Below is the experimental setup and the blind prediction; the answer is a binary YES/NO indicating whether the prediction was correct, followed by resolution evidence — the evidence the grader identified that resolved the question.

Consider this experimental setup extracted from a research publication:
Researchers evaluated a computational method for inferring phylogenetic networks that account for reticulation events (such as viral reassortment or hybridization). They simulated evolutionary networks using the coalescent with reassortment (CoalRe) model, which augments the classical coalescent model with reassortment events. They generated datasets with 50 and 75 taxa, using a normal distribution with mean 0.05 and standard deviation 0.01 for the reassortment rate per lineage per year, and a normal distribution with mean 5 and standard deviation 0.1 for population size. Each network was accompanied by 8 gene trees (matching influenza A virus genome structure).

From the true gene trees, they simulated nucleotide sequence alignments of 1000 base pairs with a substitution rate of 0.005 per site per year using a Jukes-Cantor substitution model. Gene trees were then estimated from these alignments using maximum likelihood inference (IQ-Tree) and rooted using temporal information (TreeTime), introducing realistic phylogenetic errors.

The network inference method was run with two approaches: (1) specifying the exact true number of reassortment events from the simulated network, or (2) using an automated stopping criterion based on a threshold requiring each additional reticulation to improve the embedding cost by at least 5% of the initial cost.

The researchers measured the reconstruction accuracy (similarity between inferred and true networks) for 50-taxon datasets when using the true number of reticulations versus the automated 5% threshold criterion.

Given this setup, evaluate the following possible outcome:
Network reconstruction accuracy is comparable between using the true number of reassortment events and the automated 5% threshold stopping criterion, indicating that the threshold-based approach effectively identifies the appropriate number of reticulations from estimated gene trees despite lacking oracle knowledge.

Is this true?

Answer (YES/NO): NO